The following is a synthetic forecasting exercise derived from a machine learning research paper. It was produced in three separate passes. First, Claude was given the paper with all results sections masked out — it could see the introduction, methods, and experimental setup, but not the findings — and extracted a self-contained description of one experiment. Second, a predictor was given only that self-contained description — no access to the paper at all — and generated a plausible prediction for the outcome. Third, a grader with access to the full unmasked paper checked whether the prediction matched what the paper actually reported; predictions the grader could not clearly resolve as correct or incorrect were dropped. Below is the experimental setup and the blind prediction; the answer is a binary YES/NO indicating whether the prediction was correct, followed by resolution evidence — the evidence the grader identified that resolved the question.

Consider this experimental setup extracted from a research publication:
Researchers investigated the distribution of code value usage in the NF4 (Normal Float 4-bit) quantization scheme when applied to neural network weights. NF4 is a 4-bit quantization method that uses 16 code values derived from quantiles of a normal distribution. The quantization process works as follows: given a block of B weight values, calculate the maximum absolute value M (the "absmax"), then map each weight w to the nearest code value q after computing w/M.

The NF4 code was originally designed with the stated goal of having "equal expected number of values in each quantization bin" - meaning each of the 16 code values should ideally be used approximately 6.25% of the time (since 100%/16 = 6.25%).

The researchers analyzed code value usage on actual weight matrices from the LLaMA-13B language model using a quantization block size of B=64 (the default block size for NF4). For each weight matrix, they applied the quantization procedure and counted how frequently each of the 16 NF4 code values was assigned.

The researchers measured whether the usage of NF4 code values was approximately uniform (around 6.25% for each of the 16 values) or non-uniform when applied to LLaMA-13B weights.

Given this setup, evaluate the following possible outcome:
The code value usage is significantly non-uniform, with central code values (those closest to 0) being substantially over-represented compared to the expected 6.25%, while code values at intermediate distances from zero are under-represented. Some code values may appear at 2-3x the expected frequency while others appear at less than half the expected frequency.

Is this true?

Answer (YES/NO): NO